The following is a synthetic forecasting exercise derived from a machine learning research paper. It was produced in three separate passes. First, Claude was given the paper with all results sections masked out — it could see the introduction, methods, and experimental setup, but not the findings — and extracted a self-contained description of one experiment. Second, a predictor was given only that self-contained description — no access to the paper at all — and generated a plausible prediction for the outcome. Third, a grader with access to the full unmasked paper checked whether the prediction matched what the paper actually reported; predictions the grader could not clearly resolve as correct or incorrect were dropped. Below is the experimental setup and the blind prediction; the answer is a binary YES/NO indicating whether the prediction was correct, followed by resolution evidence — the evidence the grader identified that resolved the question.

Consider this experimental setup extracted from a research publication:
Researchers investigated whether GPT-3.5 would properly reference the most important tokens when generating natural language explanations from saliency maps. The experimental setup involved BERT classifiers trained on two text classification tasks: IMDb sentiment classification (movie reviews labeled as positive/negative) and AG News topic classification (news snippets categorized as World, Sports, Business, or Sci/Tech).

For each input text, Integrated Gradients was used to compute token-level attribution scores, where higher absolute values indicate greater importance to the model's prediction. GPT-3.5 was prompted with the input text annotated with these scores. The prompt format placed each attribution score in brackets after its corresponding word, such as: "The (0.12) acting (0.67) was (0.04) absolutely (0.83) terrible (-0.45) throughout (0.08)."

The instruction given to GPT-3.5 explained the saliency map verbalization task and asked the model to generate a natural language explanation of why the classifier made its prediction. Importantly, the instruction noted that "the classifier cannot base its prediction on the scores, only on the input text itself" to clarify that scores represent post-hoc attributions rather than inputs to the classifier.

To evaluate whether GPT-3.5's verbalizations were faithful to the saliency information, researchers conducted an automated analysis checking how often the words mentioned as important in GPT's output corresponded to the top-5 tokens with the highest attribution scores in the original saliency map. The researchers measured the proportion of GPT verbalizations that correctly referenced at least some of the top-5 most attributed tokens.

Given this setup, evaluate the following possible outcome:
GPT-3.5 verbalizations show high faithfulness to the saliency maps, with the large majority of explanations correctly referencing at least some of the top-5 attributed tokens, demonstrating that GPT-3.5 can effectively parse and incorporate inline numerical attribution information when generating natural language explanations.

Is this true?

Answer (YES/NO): NO